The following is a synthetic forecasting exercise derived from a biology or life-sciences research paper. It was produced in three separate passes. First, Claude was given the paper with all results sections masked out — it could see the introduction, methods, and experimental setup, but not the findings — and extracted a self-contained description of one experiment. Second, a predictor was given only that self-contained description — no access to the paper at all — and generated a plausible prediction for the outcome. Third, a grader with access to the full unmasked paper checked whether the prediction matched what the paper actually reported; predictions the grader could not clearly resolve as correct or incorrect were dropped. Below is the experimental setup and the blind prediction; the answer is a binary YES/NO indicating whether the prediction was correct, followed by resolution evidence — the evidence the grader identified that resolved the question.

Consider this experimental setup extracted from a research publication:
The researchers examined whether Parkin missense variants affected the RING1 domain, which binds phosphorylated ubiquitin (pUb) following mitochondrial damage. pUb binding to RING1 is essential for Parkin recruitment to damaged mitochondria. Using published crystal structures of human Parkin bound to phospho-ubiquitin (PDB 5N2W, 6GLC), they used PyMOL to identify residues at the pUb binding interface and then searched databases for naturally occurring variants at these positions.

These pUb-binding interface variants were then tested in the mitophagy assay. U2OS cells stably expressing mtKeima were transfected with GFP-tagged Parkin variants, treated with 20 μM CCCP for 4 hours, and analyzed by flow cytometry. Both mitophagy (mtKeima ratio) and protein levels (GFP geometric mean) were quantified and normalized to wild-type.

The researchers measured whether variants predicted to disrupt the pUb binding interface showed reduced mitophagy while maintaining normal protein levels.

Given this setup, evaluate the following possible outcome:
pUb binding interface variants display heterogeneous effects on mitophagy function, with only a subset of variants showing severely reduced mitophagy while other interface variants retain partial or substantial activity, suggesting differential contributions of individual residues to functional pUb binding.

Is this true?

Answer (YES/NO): YES